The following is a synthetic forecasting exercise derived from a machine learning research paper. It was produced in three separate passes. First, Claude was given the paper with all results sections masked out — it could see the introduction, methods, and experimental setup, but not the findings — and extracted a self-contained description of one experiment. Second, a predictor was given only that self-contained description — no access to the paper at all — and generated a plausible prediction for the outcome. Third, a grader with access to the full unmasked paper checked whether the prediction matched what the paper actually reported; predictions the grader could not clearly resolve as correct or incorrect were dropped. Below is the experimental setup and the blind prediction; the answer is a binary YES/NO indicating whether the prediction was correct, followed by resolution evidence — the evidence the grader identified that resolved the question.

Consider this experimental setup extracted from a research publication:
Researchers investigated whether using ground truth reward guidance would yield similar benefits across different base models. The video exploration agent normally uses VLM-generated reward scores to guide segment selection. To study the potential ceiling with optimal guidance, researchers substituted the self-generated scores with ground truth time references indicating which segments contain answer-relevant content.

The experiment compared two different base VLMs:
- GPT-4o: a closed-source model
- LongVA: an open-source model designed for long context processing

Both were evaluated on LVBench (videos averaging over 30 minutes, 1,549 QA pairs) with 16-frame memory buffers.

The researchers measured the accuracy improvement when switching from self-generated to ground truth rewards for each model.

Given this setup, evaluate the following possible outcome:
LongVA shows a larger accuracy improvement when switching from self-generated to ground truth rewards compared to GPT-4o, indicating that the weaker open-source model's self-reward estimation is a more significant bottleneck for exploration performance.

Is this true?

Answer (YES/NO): NO